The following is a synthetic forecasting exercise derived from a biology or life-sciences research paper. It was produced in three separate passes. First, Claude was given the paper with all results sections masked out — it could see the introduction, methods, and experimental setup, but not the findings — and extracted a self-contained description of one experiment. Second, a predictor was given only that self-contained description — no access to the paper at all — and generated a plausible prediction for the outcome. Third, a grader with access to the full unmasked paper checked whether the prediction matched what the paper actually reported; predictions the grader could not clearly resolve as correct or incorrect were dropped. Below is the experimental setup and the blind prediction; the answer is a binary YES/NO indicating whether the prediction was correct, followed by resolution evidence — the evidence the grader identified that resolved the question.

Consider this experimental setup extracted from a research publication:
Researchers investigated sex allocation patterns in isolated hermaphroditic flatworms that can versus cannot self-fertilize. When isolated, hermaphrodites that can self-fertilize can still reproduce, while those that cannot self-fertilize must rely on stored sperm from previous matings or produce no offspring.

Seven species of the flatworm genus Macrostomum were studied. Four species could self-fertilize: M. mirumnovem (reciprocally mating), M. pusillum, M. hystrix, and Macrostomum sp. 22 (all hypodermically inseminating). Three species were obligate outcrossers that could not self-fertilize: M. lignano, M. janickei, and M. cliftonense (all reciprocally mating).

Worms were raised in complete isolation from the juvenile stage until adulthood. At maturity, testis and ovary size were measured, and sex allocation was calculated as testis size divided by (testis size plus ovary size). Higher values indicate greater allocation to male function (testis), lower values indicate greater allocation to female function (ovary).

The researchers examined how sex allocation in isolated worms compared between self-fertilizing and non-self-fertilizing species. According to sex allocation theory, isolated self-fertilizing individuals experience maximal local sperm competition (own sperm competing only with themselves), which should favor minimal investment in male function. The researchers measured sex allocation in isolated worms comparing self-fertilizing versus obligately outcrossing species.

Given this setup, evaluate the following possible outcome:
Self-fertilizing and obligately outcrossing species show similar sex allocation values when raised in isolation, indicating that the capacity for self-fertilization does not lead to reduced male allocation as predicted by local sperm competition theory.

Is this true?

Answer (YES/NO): YES